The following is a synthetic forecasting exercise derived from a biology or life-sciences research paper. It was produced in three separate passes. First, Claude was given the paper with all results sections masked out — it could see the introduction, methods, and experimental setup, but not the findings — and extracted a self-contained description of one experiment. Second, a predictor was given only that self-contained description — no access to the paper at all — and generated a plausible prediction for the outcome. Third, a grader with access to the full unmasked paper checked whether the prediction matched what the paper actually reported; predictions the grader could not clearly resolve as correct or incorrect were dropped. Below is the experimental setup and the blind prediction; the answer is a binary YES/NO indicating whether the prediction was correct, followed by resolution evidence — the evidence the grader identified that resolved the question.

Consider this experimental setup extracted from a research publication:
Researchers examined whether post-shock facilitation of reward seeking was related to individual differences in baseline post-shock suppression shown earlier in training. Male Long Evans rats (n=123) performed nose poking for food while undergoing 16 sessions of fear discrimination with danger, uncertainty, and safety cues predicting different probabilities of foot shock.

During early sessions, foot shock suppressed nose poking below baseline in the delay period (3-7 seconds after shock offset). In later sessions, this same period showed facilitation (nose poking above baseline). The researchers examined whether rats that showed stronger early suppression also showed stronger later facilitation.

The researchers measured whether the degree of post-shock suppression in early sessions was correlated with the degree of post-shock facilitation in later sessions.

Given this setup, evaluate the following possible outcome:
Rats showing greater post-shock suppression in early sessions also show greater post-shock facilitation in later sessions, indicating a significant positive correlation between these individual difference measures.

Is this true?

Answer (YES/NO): NO